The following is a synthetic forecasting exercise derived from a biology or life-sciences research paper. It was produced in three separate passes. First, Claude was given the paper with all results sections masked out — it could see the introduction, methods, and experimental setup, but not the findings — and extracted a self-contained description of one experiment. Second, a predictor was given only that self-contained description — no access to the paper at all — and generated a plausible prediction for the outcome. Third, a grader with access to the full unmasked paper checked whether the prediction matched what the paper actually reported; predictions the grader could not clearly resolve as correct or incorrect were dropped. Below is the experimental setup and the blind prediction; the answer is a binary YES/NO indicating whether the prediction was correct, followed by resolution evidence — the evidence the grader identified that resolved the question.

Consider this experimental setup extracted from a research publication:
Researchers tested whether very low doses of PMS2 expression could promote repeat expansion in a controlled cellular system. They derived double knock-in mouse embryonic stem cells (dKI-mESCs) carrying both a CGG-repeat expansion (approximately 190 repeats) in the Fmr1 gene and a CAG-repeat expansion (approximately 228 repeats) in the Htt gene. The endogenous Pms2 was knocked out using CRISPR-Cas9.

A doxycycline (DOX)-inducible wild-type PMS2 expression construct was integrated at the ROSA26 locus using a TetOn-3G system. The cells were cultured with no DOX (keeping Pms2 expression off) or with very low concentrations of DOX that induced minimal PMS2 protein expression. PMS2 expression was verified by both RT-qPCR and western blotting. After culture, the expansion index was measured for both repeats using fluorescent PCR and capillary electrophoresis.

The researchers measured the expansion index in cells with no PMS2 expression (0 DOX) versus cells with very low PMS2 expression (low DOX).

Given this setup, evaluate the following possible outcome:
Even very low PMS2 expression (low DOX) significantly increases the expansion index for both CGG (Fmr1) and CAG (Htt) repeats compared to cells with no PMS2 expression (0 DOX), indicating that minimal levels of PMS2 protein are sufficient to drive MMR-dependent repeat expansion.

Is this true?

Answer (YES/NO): YES